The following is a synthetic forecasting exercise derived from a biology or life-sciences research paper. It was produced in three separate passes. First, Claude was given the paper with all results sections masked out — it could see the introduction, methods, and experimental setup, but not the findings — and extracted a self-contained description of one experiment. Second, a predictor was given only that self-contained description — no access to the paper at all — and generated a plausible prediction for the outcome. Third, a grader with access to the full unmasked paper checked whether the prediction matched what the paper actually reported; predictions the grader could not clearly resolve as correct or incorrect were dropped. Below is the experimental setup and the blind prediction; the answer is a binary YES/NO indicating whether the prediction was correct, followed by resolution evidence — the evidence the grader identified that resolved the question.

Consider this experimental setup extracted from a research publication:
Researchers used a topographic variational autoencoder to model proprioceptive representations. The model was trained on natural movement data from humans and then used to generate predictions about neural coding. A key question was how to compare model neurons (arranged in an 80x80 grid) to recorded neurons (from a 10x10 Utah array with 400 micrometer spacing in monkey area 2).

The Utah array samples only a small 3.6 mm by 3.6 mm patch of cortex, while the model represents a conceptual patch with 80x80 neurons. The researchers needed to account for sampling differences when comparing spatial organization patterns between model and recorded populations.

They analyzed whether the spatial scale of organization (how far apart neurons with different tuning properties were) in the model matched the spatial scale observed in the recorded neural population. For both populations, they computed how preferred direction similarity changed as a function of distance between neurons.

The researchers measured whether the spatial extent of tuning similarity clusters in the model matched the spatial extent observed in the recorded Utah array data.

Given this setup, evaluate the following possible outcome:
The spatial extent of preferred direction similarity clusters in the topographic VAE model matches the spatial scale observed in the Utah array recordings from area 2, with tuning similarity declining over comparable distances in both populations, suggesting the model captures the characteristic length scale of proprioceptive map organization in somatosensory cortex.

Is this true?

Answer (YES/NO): YES